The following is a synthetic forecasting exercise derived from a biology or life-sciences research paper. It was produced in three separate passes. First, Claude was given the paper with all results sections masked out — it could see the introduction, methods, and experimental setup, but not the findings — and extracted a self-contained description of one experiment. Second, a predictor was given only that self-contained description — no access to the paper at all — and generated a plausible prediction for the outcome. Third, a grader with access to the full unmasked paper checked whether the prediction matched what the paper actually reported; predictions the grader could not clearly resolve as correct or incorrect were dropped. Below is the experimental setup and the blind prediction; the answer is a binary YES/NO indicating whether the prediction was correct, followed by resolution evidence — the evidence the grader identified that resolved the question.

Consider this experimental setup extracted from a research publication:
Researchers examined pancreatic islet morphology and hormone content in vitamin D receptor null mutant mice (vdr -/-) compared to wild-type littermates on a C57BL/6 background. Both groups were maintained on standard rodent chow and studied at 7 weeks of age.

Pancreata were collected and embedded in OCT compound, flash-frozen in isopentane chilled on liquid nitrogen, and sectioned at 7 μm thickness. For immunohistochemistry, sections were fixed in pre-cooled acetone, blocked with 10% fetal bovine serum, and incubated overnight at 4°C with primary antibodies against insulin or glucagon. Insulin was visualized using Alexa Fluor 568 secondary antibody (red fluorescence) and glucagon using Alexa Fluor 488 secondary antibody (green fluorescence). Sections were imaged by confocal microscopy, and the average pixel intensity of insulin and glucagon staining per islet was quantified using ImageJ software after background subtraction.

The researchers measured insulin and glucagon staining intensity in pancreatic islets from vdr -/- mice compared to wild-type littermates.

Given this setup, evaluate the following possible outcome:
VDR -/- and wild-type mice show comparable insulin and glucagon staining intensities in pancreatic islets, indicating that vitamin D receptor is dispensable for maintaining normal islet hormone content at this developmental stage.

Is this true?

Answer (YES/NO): YES